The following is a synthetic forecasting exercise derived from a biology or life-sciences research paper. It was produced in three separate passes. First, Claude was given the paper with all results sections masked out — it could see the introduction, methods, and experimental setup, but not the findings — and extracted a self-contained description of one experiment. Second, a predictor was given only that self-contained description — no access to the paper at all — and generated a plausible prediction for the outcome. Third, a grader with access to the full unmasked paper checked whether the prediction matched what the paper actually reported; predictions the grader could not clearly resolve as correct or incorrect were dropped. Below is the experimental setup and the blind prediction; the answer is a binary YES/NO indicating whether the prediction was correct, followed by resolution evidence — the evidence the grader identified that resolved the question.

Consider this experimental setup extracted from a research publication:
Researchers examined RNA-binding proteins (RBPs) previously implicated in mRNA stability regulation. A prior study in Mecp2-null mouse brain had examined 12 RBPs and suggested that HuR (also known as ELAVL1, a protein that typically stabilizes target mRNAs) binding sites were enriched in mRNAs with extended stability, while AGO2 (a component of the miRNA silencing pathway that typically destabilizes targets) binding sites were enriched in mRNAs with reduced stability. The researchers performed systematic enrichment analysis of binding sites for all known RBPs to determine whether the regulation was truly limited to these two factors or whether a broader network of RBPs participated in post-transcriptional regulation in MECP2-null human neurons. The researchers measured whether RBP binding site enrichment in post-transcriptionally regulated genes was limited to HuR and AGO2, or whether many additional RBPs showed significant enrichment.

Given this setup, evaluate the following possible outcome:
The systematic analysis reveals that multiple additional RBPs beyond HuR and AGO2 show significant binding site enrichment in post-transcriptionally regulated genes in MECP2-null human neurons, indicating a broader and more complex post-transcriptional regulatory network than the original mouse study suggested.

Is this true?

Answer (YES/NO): YES